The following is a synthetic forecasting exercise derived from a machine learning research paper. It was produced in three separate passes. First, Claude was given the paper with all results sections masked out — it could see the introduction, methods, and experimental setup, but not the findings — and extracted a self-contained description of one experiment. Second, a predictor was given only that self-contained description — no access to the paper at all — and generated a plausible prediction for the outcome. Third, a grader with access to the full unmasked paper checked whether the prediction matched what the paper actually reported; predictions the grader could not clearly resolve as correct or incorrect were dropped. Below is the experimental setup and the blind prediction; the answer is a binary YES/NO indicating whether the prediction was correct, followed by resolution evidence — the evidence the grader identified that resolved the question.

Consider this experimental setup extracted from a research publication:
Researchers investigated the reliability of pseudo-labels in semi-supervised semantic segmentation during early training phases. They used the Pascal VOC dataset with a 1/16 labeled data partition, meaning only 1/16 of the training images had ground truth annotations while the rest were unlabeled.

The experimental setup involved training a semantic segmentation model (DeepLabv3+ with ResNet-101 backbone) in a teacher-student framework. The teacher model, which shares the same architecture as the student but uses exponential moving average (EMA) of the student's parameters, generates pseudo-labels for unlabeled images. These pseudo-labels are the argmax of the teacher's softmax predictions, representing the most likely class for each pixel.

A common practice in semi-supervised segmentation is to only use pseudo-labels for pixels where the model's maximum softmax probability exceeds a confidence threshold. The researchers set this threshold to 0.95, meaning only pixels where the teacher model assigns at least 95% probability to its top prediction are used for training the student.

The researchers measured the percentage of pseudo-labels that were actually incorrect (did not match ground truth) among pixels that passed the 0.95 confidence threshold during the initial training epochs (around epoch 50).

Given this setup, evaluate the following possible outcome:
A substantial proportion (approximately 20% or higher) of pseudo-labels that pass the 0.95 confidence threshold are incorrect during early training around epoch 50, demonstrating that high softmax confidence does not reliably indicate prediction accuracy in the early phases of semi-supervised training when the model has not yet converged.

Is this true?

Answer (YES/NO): YES